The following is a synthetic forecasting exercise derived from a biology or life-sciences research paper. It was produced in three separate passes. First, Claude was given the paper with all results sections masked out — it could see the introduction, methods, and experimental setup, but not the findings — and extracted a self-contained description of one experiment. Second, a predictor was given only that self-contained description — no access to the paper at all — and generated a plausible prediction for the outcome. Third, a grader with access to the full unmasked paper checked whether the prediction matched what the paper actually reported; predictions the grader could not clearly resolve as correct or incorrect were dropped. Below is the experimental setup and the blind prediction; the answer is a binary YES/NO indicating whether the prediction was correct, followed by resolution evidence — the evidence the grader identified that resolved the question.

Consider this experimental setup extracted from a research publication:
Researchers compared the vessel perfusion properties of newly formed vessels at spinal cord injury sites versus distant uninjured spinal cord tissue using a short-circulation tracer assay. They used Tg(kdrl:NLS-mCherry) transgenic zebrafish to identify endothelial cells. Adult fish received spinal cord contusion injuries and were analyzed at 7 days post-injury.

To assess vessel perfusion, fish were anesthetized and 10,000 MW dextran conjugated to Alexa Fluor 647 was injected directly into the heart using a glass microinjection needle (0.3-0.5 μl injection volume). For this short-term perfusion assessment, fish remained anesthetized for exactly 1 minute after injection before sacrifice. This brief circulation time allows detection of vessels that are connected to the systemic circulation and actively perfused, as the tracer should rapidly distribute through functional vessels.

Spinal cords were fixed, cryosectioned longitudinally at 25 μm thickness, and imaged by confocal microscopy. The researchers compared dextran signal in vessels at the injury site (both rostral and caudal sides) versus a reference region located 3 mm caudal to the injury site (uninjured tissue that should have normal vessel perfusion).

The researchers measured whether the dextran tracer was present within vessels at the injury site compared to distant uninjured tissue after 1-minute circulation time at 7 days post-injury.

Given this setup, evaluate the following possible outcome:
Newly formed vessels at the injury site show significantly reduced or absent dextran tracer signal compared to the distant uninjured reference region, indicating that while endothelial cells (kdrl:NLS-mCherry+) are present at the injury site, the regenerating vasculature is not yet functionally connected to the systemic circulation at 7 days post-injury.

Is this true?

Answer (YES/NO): NO